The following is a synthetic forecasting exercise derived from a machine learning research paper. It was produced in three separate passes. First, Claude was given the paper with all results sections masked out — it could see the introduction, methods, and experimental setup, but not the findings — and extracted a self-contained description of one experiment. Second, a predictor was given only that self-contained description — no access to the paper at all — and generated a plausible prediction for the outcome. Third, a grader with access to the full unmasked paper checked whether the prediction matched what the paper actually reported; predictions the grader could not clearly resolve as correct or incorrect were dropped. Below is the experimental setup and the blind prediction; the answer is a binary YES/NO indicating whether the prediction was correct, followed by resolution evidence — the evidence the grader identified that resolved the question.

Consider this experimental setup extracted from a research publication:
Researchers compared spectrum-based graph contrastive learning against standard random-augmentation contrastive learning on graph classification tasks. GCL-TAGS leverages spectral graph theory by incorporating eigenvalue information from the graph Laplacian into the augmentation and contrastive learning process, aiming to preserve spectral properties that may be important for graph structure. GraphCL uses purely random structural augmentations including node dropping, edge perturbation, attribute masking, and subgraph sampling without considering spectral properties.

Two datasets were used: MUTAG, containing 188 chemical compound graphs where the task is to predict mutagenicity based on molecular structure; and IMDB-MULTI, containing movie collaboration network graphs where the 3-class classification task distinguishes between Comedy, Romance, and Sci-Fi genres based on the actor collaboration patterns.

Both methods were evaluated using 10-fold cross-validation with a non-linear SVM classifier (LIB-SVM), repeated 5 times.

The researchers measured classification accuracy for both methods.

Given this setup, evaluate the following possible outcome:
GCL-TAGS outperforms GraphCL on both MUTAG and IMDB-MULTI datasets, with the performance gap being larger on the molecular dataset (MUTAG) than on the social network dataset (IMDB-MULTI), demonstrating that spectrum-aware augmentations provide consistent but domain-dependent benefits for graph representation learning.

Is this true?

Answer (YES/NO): NO